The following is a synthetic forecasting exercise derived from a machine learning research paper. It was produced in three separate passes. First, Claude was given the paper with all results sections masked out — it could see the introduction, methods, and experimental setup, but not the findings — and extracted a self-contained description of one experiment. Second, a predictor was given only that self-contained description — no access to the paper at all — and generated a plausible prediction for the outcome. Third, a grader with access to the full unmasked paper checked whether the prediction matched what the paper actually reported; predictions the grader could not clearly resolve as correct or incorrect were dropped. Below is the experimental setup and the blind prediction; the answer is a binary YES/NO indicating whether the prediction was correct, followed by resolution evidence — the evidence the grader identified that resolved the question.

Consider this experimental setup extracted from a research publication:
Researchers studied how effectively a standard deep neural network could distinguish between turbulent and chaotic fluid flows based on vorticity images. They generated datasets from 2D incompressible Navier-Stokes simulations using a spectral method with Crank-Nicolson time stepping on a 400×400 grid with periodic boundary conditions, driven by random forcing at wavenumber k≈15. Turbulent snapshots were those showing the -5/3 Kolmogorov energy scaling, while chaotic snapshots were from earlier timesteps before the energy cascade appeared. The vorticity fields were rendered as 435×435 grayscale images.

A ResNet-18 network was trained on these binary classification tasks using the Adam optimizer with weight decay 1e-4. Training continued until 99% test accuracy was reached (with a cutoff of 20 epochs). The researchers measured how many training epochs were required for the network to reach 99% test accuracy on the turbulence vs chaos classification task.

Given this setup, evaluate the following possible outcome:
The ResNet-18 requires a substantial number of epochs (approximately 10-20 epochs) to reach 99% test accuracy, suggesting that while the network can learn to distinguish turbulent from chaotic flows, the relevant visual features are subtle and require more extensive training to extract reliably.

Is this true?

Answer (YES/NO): NO